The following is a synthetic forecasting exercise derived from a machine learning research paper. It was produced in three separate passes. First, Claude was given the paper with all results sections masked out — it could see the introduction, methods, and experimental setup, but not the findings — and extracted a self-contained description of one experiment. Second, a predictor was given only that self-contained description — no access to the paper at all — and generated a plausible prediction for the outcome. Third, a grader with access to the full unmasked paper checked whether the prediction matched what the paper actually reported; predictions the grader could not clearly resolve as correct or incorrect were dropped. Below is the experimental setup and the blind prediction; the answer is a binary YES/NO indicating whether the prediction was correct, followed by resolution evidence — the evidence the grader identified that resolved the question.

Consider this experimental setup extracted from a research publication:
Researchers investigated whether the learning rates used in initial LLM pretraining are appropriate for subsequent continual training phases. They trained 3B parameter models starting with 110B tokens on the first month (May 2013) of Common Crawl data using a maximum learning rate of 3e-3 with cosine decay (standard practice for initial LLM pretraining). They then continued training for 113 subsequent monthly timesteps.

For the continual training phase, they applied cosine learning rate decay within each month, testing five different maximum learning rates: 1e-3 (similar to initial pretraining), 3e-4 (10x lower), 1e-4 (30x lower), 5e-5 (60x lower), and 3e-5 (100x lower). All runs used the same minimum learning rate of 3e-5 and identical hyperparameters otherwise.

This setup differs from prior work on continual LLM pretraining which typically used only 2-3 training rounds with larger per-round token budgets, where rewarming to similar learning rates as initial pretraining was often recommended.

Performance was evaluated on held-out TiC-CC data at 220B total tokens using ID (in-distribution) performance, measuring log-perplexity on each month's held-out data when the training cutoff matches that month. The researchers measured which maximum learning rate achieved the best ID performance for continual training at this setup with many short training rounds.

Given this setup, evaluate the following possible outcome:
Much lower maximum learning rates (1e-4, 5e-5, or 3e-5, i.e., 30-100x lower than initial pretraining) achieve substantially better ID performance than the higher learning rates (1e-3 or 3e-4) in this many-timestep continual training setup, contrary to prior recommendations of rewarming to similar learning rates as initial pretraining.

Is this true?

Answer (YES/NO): YES